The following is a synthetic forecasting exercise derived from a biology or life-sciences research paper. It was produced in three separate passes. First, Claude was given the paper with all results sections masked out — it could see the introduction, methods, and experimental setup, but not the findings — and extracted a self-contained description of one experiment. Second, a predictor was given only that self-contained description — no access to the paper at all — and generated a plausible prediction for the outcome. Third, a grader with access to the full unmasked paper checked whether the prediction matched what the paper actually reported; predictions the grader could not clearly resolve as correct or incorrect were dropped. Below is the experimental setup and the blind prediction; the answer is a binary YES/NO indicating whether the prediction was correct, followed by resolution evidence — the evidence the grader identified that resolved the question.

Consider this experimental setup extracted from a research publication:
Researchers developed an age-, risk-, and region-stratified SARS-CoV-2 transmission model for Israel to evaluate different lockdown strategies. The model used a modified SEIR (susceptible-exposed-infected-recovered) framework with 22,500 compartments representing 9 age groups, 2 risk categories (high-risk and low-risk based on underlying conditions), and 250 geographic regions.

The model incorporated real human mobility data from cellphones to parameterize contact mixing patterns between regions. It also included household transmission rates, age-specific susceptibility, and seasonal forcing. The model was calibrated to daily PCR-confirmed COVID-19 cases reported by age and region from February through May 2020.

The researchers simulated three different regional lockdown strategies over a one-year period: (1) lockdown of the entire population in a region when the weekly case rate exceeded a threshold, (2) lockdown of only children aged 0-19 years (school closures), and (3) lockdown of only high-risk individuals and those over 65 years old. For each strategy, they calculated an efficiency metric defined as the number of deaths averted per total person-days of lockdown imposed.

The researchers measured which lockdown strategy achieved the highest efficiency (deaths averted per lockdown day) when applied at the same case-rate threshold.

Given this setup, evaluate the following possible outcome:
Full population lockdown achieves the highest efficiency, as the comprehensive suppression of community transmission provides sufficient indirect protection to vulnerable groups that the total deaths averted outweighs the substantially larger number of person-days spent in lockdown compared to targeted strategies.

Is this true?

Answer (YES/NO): NO